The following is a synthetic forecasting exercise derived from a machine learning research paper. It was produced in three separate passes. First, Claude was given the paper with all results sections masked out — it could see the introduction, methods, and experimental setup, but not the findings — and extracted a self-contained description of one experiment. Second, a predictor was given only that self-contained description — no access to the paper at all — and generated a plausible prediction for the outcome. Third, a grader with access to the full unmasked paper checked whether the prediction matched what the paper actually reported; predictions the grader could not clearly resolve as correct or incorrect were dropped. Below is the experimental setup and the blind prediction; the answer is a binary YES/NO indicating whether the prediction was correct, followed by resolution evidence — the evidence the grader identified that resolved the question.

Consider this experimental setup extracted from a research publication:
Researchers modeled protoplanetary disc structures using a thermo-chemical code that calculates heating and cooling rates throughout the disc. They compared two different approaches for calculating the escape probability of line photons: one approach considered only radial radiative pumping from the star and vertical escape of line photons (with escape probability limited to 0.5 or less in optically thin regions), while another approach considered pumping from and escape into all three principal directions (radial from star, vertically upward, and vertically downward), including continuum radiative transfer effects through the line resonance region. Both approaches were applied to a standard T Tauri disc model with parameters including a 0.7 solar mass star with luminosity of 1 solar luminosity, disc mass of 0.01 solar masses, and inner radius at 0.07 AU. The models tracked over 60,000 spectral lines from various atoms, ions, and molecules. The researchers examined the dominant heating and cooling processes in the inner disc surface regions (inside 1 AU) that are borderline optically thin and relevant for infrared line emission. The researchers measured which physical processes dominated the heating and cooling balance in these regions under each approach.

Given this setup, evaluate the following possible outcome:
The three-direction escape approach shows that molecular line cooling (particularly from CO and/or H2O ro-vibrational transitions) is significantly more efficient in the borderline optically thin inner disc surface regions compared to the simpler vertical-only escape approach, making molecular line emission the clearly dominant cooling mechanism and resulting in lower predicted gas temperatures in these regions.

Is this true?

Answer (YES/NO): NO